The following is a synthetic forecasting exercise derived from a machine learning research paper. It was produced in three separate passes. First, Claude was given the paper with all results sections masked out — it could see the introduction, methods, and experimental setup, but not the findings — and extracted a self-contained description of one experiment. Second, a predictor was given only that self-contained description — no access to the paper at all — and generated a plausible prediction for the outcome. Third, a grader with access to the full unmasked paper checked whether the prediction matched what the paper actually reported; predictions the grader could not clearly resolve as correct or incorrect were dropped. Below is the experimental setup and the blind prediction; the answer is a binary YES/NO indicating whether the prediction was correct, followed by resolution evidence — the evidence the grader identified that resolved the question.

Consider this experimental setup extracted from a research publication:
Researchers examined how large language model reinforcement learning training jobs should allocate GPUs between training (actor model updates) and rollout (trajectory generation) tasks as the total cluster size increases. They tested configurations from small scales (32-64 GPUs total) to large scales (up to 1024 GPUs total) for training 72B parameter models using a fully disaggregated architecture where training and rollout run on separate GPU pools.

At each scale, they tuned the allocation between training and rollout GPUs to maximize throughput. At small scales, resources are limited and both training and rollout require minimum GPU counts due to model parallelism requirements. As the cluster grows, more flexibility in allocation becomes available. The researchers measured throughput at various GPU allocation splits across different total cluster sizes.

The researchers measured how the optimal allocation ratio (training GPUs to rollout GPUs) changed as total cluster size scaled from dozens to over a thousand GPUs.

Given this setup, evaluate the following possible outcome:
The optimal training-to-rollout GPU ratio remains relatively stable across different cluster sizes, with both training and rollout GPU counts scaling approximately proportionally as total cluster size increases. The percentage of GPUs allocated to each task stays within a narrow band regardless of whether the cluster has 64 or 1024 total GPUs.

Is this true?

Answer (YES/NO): NO